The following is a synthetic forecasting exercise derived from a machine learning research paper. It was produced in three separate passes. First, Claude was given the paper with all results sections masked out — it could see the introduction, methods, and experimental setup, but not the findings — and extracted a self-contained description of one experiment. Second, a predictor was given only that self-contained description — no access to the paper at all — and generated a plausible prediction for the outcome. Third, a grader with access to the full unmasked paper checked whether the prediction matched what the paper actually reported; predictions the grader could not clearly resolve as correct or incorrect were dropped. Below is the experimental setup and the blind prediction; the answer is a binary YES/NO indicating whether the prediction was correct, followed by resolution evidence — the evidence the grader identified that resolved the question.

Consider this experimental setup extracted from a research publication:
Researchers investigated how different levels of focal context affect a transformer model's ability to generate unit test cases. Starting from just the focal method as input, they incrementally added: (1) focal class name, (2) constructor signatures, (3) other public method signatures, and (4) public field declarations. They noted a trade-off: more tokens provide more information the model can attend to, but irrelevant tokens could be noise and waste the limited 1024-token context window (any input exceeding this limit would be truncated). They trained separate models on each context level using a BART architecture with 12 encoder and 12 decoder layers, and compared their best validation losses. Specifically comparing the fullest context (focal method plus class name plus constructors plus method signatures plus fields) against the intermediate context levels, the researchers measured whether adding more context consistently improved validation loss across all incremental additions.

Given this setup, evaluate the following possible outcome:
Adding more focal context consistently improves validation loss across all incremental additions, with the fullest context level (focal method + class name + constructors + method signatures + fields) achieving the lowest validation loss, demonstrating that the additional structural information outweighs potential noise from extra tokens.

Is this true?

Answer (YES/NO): YES